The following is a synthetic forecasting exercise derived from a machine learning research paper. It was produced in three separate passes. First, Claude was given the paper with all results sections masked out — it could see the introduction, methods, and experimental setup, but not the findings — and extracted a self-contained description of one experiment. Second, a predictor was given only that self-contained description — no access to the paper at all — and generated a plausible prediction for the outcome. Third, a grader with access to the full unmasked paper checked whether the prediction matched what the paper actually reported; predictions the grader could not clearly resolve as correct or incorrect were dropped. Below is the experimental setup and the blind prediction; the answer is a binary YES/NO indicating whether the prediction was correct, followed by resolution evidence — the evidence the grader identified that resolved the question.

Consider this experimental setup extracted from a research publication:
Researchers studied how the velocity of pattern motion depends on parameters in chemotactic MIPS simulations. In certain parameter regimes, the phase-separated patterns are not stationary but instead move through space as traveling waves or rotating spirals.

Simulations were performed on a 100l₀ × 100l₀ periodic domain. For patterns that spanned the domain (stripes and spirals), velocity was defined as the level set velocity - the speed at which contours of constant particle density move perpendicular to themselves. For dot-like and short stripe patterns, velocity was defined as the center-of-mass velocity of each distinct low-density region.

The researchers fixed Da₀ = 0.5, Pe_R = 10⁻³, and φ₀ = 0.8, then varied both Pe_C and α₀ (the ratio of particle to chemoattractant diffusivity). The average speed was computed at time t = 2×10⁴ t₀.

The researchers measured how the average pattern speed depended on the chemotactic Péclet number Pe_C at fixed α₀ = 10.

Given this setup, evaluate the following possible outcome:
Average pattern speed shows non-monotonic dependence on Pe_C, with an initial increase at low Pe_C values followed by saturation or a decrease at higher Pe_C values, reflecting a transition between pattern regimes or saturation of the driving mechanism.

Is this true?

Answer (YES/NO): NO